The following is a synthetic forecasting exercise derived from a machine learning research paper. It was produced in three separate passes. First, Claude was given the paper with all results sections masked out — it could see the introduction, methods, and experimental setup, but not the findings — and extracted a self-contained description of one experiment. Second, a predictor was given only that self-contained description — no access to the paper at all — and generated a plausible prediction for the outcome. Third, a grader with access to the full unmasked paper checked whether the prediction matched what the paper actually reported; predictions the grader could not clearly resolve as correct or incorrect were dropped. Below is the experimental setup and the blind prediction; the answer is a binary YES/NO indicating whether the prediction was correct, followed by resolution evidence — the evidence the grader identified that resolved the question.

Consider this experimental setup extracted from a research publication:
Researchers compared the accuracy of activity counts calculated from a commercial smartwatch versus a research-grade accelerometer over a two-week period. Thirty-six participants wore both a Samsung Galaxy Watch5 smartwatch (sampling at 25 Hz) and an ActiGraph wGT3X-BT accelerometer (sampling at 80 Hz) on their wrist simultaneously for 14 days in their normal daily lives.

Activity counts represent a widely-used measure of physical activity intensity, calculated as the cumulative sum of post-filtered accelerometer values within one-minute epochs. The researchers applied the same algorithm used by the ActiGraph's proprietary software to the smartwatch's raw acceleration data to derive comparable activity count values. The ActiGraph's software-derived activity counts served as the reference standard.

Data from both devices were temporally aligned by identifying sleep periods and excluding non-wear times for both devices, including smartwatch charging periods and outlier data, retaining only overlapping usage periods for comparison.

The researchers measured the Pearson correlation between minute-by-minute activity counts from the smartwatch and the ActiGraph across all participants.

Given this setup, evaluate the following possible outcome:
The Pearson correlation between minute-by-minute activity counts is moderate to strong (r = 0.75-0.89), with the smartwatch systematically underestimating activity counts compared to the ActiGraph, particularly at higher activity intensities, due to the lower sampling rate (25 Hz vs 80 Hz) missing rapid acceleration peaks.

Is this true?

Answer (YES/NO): NO